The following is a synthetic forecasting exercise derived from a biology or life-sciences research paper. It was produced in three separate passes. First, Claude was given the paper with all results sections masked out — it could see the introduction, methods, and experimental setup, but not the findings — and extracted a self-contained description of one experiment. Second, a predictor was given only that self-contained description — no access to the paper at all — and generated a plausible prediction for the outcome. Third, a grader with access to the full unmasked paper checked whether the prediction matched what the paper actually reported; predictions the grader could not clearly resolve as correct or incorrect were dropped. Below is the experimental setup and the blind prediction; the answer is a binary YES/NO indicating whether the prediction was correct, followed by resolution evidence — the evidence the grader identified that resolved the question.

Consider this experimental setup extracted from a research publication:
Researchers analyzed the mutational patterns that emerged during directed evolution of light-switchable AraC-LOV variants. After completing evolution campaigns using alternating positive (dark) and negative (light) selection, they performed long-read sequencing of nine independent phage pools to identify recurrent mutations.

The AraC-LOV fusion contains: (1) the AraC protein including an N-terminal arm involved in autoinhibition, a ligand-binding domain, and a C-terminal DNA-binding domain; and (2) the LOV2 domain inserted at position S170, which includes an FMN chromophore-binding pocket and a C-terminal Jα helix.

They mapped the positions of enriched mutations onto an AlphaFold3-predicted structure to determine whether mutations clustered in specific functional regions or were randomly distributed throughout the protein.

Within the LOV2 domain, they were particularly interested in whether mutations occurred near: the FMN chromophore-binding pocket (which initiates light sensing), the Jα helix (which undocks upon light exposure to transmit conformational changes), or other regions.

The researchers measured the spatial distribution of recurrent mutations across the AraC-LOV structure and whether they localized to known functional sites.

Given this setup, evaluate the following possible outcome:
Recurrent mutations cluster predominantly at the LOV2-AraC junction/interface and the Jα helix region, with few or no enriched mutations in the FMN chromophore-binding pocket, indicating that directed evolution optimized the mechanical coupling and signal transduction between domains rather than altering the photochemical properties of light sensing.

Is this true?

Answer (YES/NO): NO